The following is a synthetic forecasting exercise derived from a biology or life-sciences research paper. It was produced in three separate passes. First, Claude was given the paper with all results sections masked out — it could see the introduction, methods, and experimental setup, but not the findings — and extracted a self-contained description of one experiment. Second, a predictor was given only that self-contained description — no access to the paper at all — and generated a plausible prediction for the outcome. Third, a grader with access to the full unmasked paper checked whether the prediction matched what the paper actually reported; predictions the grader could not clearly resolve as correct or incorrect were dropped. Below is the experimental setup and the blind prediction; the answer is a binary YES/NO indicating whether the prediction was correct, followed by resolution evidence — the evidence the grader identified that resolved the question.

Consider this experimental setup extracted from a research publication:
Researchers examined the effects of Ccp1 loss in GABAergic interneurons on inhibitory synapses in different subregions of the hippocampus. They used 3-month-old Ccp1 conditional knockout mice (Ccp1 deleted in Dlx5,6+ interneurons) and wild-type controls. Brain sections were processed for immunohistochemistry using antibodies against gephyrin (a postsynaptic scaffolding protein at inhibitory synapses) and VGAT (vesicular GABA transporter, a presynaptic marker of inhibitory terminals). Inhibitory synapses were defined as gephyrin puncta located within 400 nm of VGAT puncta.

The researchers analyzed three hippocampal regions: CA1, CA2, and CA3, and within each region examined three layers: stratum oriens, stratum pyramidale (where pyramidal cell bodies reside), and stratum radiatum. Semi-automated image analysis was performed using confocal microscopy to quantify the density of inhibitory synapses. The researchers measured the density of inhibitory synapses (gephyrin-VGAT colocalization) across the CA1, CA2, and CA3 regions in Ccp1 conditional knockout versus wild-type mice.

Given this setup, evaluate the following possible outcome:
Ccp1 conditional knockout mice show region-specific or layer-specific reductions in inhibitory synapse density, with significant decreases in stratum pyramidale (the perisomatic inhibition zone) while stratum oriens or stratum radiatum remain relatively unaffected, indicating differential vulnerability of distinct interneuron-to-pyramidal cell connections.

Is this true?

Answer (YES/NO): NO